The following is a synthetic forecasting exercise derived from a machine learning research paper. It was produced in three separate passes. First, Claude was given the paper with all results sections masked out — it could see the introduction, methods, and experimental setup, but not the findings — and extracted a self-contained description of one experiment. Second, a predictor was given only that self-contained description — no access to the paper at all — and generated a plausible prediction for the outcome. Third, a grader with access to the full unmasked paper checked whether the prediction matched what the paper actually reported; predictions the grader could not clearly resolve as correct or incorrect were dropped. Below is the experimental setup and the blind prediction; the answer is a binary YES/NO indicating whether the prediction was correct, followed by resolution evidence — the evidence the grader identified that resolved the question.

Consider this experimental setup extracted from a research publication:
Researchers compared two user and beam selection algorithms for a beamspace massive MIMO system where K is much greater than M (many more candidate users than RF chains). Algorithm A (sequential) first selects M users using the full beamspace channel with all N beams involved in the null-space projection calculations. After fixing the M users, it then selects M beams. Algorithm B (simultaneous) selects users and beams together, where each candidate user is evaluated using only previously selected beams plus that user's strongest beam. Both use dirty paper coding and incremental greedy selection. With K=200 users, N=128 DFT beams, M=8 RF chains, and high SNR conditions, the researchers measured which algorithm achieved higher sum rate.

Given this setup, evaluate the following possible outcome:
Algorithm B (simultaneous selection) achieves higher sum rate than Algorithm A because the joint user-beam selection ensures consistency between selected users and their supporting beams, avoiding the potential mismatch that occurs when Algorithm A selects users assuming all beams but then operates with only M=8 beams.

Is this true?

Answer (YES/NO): YES